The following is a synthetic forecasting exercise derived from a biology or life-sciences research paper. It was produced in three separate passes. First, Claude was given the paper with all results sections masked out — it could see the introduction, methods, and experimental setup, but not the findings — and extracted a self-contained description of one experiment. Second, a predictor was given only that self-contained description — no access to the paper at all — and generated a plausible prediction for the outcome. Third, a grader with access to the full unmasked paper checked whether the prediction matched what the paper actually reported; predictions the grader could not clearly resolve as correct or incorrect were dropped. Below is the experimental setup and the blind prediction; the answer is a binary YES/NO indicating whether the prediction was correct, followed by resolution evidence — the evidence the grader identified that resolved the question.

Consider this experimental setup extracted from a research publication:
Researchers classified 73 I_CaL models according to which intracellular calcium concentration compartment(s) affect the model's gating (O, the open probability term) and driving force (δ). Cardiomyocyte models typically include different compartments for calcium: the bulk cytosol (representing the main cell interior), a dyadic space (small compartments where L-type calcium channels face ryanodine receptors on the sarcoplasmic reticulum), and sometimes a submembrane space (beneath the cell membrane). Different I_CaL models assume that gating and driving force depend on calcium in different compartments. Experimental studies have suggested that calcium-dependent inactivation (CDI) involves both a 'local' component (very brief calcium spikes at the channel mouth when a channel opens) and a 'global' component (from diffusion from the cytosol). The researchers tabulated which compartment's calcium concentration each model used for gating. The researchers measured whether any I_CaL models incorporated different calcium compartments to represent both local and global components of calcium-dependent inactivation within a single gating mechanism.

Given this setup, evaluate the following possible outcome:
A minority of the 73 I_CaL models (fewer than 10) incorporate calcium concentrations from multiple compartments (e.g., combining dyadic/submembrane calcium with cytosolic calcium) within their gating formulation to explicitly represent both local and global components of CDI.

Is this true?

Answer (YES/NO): NO